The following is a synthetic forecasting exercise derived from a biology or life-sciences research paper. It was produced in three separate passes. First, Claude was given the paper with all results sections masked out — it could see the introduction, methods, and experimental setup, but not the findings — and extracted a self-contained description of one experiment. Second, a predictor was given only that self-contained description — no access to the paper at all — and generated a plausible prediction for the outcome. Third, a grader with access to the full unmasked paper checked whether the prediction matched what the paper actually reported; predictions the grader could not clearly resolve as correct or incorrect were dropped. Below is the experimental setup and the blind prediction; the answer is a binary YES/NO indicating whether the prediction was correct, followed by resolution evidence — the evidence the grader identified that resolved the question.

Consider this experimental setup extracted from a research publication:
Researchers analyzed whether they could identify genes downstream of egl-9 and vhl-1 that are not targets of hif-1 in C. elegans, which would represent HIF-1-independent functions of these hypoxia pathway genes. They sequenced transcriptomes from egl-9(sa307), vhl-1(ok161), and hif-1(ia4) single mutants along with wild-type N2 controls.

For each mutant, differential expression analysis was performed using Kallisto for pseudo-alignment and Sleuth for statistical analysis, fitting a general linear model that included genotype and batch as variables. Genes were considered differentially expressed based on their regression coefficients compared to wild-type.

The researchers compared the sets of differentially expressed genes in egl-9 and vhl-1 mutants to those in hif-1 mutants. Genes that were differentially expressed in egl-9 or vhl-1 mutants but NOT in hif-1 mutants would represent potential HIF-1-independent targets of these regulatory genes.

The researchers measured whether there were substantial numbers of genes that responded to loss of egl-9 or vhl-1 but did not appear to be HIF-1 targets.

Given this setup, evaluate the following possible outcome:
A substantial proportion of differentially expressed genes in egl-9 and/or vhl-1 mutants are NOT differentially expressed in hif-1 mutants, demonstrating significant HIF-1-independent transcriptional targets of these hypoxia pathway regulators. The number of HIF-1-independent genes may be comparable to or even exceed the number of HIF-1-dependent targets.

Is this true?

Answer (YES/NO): NO